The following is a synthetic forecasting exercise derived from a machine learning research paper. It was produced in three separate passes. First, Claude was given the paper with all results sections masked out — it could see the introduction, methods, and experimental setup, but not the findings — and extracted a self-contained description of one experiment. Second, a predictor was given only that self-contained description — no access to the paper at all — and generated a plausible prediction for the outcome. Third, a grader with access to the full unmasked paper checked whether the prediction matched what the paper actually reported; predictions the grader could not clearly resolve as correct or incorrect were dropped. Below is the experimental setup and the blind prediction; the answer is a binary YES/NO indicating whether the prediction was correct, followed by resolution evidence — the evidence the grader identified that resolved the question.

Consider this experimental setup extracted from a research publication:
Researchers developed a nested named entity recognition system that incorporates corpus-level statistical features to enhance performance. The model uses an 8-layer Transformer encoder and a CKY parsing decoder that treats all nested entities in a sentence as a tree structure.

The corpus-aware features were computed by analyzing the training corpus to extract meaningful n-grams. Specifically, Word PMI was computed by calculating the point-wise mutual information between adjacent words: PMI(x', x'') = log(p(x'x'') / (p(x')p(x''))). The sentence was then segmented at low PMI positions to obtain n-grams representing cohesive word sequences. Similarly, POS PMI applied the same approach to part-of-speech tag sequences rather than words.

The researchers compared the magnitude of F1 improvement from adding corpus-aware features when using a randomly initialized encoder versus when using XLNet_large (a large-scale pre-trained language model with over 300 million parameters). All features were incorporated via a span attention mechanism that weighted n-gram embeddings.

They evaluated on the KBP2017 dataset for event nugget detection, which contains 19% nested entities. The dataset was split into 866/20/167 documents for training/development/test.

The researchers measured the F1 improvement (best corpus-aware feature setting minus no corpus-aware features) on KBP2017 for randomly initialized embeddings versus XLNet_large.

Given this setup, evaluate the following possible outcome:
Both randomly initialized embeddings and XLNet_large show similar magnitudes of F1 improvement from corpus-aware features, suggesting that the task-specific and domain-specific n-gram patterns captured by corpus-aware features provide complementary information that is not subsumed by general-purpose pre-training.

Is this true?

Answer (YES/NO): NO